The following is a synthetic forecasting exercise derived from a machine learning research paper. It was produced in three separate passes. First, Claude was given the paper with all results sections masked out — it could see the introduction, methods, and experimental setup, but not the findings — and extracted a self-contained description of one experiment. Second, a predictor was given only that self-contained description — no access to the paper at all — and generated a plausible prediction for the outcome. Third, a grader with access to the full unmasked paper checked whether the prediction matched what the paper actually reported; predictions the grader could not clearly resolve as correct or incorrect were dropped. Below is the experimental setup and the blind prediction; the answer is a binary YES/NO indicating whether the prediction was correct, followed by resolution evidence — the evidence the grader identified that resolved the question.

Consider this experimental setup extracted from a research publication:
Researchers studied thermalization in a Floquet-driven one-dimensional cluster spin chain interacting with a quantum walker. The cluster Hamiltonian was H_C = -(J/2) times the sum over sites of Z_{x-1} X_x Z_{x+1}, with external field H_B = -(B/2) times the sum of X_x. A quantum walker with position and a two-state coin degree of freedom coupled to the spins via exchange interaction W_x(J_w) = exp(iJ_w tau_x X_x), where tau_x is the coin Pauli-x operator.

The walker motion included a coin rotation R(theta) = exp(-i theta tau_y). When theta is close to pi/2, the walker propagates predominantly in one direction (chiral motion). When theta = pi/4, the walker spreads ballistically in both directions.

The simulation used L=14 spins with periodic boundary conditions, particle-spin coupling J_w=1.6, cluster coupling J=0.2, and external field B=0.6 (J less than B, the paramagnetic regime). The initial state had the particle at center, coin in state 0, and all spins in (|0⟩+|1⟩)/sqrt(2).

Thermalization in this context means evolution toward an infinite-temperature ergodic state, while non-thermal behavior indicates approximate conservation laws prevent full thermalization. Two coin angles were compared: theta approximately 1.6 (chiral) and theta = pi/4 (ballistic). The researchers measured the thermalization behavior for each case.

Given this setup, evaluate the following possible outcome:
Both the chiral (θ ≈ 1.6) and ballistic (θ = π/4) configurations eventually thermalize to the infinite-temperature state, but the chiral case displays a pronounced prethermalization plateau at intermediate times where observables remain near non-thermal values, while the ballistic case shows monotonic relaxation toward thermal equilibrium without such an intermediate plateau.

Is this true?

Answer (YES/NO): NO